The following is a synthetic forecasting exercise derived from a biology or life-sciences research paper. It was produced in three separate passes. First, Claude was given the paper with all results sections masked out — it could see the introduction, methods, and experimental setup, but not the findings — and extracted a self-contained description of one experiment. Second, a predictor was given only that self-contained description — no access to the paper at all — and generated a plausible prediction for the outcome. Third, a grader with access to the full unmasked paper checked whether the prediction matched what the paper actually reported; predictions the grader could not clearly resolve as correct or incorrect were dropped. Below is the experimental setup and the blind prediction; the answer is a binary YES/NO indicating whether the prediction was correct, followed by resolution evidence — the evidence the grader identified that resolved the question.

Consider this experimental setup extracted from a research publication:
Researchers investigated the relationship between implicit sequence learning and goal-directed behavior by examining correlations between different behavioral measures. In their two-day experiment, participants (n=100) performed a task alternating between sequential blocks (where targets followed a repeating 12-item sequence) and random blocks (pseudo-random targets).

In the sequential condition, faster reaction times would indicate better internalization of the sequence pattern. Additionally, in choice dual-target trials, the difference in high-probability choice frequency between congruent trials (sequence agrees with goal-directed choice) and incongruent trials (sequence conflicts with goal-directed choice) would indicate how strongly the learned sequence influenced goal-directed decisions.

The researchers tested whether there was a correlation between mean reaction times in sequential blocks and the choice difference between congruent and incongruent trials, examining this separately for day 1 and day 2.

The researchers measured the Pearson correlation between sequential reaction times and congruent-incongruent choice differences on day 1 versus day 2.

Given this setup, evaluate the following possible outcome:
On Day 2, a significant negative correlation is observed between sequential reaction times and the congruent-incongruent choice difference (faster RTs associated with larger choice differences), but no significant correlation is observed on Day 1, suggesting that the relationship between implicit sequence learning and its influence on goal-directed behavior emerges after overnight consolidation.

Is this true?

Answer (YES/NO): YES